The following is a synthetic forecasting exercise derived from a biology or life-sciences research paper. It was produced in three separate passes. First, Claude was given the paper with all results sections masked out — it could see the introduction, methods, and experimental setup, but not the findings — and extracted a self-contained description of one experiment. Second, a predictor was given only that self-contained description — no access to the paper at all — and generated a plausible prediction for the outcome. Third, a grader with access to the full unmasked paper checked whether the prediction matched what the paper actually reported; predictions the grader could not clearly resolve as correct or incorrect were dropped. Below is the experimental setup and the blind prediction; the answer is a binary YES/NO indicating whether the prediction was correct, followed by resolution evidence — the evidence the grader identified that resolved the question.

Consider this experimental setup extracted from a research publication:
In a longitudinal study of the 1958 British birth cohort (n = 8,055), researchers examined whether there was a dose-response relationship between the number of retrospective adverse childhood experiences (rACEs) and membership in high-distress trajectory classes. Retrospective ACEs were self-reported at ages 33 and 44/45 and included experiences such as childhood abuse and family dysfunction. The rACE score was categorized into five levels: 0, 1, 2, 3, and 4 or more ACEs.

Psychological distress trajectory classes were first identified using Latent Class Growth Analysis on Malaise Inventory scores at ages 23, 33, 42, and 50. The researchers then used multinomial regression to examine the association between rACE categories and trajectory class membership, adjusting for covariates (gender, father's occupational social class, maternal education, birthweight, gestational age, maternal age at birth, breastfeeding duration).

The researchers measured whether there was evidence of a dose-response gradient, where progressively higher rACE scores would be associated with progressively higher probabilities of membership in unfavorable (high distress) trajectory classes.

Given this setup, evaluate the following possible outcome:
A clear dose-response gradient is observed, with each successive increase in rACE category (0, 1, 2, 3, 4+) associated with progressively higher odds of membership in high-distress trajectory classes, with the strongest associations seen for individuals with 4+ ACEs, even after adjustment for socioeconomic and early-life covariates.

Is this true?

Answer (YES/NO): YES